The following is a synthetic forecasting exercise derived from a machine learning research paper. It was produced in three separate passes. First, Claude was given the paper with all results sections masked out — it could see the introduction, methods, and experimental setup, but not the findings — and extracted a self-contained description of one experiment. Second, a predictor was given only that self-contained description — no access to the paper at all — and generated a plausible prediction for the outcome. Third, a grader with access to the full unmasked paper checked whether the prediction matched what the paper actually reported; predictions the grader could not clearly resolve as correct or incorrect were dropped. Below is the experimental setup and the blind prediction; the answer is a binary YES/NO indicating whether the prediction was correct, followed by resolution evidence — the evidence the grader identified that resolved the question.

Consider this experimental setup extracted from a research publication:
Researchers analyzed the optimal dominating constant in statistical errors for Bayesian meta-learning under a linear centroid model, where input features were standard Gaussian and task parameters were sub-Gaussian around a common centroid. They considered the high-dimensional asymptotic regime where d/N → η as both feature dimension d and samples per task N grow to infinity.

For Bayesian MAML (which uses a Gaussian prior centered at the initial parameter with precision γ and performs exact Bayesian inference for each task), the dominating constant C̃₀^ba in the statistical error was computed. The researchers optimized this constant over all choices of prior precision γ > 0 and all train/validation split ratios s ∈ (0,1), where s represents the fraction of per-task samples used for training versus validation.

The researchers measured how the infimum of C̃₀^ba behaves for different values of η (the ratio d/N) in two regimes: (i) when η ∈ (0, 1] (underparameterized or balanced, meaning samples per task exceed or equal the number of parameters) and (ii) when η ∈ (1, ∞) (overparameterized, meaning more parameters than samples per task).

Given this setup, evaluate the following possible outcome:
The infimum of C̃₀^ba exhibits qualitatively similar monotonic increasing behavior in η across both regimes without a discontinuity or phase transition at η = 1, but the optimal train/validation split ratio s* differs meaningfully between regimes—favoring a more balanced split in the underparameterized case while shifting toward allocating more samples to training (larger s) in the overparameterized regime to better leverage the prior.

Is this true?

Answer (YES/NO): NO